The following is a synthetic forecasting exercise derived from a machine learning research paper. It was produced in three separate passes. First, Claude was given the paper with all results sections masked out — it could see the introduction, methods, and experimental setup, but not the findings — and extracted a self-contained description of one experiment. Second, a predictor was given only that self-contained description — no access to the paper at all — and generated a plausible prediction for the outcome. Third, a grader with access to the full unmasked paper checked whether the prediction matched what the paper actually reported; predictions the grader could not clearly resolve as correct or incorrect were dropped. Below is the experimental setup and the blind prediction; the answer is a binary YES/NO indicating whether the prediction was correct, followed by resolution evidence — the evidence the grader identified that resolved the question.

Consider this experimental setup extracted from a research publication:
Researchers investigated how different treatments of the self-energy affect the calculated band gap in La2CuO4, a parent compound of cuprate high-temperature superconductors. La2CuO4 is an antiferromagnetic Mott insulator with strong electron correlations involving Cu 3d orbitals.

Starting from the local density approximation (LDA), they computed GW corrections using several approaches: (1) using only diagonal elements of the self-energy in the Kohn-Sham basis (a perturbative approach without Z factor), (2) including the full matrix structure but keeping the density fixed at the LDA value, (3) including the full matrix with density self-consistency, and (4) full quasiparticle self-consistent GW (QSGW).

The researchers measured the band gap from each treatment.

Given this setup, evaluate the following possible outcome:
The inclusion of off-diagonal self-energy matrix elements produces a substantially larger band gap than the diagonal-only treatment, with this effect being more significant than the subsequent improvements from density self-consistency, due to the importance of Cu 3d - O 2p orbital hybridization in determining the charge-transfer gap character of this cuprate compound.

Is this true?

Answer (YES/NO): NO